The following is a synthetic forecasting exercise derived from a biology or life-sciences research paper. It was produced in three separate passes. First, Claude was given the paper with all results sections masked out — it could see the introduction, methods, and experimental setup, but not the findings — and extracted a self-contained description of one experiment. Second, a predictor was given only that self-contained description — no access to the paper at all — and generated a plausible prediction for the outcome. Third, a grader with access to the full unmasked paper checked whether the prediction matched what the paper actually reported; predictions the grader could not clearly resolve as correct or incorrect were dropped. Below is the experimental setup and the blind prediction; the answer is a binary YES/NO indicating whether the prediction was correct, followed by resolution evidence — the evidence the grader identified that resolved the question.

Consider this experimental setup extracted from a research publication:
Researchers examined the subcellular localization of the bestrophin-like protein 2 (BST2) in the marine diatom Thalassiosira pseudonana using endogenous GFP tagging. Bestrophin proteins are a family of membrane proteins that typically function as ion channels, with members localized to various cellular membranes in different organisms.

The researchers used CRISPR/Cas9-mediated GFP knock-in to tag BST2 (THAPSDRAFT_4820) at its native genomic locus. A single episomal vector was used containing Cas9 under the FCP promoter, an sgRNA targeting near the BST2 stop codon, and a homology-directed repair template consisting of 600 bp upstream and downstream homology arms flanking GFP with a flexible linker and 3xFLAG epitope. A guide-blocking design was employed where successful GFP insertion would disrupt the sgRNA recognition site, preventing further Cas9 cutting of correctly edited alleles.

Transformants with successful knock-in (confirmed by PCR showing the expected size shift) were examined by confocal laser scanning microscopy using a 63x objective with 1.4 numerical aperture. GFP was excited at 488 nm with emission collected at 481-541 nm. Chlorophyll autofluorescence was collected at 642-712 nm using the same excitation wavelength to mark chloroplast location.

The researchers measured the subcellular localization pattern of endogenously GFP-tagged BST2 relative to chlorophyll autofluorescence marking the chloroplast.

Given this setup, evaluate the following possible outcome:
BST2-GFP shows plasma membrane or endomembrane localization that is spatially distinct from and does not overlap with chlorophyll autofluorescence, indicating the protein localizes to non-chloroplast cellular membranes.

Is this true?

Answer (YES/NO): NO